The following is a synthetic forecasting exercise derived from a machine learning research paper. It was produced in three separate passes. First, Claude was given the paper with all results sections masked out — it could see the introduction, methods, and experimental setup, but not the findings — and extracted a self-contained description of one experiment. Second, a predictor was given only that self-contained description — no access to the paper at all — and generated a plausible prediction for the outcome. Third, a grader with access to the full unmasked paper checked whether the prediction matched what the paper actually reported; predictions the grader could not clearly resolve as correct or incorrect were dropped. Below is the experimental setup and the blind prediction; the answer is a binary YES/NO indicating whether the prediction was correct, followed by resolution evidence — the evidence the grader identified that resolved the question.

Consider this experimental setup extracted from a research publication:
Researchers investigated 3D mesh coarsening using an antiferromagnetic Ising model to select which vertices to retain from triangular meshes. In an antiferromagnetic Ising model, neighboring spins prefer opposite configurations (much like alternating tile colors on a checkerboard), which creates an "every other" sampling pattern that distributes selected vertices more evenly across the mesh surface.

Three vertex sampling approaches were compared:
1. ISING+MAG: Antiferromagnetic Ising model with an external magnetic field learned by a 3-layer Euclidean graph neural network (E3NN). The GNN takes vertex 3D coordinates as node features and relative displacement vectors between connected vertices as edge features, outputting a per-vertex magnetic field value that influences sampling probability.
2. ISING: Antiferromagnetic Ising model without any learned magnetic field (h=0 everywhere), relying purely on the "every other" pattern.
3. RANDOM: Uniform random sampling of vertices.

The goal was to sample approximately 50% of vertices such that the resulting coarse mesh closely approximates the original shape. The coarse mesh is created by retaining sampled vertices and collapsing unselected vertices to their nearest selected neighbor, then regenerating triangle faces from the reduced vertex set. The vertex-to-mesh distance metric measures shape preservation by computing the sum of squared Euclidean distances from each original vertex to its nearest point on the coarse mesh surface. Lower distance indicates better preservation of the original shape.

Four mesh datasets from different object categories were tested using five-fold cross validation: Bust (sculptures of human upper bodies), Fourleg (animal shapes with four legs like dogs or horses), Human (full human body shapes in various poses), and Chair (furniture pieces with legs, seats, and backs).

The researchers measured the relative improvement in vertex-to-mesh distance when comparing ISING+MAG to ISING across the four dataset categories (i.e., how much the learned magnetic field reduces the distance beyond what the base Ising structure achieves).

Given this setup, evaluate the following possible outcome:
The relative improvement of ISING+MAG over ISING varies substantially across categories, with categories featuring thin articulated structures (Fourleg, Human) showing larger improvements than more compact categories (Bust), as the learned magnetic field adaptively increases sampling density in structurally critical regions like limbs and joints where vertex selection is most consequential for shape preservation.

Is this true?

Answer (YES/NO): NO